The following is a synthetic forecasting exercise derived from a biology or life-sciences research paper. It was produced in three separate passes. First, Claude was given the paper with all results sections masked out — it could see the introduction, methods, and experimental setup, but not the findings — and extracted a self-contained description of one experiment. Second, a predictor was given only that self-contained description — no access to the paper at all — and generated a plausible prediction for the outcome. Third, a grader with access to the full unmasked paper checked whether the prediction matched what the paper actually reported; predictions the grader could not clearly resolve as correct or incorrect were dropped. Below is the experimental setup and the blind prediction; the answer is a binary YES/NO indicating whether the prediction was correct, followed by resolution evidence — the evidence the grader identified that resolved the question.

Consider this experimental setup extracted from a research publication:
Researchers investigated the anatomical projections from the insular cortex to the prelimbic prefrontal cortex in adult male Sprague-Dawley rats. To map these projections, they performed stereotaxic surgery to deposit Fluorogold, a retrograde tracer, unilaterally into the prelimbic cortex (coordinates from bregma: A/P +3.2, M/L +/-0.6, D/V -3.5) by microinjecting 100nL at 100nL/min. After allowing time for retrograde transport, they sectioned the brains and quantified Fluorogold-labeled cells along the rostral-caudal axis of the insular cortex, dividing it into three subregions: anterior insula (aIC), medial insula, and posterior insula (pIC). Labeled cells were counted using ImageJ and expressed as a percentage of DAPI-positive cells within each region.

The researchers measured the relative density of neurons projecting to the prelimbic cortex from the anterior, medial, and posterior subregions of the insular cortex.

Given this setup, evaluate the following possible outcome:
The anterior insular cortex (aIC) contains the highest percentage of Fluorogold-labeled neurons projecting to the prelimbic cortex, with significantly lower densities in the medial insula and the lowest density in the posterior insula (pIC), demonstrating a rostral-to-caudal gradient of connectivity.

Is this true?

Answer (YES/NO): NO